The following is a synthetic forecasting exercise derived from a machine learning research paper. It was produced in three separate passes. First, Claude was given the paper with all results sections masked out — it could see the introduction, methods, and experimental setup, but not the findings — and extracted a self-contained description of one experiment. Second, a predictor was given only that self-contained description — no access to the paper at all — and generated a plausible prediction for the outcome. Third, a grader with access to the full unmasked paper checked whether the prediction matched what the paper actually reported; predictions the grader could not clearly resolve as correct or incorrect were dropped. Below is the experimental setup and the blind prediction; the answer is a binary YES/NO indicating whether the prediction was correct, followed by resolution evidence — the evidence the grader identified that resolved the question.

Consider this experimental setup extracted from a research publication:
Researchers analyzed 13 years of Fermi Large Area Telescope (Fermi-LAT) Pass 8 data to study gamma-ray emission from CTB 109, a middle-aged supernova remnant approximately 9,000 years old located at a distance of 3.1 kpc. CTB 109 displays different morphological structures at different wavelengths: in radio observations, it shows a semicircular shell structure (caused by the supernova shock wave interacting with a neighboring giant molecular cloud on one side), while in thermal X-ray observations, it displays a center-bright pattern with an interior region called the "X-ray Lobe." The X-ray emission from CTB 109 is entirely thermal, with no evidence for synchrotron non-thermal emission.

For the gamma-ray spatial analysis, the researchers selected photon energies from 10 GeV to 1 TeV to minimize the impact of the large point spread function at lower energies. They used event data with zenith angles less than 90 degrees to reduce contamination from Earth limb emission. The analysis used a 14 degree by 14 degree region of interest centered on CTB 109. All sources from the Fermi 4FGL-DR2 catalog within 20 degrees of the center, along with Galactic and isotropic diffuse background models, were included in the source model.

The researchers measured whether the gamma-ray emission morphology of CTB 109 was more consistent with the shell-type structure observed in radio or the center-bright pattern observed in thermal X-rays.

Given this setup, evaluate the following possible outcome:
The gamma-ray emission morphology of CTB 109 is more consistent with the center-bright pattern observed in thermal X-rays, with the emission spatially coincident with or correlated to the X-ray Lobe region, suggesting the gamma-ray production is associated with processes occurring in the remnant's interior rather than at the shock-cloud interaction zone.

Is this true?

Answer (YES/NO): YES